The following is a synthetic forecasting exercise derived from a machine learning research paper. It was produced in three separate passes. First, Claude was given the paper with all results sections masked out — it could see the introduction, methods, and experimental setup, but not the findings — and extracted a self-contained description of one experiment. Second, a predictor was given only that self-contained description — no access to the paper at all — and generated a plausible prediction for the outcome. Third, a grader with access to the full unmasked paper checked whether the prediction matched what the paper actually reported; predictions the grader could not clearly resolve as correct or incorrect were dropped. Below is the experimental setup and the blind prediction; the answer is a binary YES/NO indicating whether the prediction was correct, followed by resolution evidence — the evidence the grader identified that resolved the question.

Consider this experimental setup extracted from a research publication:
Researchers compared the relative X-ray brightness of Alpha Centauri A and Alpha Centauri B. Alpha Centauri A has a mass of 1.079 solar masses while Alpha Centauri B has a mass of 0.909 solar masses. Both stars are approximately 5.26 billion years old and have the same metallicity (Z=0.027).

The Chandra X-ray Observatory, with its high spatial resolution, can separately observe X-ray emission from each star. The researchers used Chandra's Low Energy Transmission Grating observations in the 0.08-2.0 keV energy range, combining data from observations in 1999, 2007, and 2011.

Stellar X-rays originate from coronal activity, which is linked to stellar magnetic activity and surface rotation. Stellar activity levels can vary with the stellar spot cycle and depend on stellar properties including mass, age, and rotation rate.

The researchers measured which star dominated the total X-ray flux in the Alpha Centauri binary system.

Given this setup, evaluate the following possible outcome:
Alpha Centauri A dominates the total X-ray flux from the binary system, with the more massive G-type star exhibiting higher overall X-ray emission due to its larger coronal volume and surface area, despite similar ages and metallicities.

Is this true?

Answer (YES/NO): YES